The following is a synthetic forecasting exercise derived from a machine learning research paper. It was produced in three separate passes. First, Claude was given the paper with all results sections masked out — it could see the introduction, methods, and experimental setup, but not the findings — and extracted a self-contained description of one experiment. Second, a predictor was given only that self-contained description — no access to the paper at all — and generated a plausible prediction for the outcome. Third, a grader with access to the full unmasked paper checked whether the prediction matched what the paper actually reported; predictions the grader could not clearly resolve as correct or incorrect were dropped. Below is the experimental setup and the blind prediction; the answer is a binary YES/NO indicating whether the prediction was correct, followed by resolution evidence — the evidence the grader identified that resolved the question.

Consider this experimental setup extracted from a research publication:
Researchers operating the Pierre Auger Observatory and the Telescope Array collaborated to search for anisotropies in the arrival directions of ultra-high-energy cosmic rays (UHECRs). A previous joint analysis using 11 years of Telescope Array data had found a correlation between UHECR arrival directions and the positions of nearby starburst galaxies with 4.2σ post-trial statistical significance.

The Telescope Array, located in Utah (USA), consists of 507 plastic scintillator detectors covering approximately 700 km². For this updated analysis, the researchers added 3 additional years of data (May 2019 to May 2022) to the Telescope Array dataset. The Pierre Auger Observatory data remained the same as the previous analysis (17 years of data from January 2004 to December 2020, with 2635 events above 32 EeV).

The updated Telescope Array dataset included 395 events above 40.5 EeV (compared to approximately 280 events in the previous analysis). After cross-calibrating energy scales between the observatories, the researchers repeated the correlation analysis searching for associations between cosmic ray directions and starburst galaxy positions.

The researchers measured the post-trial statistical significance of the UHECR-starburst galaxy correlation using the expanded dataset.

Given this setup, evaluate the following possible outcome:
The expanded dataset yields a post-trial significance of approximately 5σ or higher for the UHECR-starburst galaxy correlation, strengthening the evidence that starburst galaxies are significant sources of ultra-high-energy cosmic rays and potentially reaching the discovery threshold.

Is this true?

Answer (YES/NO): NO